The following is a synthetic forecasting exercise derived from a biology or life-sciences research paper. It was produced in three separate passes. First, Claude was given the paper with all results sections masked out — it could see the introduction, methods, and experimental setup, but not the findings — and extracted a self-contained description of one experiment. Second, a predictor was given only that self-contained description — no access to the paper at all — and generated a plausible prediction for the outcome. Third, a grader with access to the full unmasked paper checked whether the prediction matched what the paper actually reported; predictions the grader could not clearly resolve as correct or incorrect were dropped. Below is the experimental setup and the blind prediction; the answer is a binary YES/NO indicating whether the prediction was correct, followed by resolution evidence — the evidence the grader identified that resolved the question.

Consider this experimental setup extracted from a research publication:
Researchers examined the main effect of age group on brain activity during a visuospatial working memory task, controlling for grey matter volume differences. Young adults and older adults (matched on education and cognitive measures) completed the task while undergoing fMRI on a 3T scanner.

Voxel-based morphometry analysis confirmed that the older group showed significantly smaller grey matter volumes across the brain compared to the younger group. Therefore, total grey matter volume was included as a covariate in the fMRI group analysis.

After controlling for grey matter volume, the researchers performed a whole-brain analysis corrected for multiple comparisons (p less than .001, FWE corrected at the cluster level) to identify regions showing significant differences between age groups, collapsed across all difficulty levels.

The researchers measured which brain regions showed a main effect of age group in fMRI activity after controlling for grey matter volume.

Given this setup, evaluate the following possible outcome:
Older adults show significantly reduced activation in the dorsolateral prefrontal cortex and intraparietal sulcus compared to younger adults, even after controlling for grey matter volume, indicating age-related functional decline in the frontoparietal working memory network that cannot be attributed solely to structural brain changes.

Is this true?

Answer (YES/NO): NO